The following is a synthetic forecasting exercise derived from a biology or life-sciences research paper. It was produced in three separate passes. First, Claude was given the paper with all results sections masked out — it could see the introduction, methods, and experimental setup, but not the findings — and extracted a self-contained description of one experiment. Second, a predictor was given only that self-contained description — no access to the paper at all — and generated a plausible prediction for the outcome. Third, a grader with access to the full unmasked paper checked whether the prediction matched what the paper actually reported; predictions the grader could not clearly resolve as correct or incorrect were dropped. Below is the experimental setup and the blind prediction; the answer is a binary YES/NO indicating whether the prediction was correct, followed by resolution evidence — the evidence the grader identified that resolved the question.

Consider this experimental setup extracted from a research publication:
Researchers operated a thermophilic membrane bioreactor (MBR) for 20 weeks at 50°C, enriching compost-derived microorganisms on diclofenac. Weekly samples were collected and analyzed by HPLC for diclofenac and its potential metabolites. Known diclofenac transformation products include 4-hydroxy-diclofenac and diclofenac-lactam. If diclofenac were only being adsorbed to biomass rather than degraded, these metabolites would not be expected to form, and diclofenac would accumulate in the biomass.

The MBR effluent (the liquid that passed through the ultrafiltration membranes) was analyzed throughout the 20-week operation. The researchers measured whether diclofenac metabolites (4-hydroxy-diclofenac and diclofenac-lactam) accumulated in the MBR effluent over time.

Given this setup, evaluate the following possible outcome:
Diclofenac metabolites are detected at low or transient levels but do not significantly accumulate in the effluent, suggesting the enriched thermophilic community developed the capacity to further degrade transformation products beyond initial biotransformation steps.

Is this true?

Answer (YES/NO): YES